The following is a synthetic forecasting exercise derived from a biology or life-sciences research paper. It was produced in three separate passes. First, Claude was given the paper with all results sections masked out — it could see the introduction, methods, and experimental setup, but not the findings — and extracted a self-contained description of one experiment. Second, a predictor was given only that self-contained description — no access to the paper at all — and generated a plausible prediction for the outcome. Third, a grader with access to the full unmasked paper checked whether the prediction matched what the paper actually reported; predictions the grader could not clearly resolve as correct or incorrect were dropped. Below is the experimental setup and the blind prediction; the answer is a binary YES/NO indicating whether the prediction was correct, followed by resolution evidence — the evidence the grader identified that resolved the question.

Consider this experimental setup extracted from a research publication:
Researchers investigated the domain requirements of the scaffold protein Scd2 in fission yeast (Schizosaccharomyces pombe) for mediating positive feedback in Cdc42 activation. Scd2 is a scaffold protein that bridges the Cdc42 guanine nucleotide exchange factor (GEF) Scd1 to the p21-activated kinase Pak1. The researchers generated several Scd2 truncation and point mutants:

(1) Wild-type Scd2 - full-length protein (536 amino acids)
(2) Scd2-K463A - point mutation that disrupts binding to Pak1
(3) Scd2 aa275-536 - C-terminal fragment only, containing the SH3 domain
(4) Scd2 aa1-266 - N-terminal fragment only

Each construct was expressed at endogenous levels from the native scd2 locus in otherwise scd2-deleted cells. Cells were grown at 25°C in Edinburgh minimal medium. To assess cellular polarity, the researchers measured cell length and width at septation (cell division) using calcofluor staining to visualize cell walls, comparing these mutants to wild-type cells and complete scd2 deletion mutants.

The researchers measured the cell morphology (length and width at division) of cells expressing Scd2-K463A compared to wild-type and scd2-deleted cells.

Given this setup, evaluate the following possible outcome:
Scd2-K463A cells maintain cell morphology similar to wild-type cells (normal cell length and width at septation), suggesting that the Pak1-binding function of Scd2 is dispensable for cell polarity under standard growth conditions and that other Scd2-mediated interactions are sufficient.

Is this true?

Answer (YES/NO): NO